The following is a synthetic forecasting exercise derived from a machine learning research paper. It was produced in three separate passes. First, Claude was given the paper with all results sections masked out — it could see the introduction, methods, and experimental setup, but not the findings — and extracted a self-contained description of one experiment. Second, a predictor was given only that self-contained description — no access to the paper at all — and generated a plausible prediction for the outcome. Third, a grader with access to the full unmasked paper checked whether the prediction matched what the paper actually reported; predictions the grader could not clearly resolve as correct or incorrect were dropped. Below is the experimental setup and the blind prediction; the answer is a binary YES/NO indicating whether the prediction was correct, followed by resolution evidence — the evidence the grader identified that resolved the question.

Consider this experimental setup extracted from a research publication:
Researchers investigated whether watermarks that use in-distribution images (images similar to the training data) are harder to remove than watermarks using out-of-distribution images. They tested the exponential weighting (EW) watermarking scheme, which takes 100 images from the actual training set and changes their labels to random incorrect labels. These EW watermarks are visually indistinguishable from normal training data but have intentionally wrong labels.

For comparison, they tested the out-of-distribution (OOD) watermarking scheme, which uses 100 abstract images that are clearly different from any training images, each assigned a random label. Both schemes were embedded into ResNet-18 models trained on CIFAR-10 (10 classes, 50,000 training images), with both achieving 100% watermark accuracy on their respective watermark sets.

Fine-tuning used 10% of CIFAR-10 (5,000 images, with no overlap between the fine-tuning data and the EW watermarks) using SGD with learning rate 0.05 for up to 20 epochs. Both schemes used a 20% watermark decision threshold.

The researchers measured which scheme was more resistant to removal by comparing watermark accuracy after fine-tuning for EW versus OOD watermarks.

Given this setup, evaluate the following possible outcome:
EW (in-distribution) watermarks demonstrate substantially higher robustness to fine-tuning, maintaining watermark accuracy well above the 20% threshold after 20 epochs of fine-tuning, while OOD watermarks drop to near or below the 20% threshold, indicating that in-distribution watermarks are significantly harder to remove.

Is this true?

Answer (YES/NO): NO